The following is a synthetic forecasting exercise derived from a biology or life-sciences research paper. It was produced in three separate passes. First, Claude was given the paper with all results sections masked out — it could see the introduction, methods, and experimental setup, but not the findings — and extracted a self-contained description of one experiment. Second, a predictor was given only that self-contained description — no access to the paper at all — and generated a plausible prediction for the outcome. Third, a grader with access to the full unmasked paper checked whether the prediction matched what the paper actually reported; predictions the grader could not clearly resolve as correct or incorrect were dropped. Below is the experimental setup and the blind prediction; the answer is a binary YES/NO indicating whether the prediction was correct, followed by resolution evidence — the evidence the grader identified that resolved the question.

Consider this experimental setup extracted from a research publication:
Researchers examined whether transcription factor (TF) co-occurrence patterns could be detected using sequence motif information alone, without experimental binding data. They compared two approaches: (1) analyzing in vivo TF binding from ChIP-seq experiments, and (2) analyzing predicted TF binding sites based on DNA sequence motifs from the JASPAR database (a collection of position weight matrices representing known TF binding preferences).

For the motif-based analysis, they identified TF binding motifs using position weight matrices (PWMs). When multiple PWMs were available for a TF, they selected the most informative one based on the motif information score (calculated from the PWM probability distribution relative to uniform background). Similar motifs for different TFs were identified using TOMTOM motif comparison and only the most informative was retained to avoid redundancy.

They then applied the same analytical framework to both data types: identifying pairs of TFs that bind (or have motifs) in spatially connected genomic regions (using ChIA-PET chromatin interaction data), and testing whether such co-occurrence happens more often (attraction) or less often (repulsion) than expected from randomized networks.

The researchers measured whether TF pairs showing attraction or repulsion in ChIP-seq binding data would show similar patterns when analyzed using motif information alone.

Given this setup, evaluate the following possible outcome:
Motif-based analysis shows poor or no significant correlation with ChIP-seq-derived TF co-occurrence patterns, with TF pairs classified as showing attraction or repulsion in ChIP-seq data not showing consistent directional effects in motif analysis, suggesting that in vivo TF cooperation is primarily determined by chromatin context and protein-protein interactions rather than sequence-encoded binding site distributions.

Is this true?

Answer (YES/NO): NO